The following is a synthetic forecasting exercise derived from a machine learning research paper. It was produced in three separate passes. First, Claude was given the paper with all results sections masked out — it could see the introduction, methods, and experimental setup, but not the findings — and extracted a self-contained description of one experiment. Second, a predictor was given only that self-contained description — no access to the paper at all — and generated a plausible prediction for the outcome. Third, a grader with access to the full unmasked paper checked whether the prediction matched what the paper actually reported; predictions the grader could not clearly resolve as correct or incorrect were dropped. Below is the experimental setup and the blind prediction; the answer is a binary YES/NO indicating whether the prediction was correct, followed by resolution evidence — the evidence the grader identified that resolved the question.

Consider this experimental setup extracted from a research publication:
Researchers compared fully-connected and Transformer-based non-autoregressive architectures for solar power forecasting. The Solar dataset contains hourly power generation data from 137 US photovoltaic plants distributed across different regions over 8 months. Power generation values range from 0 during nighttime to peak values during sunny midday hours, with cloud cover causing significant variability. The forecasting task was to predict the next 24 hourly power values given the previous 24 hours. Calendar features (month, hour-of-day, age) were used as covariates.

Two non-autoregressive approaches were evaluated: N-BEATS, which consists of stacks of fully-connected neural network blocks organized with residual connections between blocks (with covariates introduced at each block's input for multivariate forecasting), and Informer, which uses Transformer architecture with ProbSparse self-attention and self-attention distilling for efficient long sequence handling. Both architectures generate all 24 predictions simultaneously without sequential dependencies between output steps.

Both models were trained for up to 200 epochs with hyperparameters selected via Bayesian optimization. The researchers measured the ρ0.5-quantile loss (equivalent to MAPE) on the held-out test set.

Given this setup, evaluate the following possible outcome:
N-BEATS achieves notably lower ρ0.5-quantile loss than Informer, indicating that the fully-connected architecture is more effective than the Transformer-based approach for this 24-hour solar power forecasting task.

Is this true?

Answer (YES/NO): NO